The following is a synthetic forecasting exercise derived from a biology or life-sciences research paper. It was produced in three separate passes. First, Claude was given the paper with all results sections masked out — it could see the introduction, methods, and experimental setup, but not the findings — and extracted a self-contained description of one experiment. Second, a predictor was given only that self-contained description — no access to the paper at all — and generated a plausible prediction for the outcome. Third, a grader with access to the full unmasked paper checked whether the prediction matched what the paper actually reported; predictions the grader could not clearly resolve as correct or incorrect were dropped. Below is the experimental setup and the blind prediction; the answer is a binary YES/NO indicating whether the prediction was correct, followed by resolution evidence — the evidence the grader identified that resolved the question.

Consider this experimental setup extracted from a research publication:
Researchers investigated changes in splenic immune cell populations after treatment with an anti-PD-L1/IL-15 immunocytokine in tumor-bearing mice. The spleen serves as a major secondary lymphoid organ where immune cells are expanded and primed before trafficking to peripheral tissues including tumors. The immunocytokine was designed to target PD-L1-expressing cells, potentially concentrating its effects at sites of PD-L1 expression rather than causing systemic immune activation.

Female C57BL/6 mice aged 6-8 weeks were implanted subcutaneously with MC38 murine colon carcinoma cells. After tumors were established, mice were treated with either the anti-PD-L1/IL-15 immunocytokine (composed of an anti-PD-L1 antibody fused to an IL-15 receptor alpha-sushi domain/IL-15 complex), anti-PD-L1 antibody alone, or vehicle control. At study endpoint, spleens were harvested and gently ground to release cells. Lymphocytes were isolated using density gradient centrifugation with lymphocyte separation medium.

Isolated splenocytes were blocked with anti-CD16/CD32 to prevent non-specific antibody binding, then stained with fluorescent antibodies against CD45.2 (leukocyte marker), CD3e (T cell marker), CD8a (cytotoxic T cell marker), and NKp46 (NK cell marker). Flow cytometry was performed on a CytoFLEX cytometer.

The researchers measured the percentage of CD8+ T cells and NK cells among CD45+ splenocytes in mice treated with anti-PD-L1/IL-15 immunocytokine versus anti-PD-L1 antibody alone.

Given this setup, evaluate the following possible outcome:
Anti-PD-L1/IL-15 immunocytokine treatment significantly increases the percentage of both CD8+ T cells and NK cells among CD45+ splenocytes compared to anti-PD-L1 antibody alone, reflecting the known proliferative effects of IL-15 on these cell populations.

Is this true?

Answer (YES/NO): NO